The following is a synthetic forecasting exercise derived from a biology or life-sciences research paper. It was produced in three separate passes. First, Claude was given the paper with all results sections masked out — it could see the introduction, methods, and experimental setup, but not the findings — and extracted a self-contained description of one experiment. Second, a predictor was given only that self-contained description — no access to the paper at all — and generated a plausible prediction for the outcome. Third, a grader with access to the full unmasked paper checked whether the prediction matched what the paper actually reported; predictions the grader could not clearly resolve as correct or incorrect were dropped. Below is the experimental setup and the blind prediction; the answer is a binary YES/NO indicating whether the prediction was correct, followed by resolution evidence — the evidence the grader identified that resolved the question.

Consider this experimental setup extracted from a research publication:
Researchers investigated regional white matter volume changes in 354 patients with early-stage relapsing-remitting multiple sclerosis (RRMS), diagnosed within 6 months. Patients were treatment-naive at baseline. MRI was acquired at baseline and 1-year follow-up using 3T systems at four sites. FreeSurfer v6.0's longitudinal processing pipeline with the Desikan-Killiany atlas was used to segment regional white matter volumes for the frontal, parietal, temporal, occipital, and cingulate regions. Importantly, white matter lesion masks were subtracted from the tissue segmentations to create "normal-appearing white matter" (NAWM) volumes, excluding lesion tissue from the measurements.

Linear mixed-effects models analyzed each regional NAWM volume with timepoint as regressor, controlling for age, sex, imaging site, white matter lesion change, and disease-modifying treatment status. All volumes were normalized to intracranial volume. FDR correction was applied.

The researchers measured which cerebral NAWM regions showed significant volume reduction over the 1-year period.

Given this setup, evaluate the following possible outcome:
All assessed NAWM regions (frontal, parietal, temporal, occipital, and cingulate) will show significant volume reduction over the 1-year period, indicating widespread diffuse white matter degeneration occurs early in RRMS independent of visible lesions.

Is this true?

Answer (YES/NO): NO